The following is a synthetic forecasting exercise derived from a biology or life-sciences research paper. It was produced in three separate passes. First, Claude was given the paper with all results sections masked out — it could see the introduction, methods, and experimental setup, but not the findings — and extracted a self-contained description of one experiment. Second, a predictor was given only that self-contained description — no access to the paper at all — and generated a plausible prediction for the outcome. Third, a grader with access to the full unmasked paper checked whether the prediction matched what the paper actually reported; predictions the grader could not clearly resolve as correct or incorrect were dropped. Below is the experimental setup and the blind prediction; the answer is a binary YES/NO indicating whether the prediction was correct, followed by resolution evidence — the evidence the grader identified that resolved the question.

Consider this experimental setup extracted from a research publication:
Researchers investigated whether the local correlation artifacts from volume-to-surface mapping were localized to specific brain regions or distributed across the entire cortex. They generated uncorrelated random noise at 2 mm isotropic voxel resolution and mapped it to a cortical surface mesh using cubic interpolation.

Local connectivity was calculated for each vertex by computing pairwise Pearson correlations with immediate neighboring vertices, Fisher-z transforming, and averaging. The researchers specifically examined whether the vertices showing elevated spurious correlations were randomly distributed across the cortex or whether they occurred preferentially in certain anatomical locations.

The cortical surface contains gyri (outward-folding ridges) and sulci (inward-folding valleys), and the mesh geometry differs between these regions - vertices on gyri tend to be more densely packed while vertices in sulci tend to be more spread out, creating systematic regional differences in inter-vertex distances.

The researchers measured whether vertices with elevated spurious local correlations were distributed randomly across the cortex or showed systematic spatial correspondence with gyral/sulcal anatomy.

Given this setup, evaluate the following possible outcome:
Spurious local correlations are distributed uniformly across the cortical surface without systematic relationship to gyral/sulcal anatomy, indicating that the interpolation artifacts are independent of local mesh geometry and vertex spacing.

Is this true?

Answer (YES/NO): NO